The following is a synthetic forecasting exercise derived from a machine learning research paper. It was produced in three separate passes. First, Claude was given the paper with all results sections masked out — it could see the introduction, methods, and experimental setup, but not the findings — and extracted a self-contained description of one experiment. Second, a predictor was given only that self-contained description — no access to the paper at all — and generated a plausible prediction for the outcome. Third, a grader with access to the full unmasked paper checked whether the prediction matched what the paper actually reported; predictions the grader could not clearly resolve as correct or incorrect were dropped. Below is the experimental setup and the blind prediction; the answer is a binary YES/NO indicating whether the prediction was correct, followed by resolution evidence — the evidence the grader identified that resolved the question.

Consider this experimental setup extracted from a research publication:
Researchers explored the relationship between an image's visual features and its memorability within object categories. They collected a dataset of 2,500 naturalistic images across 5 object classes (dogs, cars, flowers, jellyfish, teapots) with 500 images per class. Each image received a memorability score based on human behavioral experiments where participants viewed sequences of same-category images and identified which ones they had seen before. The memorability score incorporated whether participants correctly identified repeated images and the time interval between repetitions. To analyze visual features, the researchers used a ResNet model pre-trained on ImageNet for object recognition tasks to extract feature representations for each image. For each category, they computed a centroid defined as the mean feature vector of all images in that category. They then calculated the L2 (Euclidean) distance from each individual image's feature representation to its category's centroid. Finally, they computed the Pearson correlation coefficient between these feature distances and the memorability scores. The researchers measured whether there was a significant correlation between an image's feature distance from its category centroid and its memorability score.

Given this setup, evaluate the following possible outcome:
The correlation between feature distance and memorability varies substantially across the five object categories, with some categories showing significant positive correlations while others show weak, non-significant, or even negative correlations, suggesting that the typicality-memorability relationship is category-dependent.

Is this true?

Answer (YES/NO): NO